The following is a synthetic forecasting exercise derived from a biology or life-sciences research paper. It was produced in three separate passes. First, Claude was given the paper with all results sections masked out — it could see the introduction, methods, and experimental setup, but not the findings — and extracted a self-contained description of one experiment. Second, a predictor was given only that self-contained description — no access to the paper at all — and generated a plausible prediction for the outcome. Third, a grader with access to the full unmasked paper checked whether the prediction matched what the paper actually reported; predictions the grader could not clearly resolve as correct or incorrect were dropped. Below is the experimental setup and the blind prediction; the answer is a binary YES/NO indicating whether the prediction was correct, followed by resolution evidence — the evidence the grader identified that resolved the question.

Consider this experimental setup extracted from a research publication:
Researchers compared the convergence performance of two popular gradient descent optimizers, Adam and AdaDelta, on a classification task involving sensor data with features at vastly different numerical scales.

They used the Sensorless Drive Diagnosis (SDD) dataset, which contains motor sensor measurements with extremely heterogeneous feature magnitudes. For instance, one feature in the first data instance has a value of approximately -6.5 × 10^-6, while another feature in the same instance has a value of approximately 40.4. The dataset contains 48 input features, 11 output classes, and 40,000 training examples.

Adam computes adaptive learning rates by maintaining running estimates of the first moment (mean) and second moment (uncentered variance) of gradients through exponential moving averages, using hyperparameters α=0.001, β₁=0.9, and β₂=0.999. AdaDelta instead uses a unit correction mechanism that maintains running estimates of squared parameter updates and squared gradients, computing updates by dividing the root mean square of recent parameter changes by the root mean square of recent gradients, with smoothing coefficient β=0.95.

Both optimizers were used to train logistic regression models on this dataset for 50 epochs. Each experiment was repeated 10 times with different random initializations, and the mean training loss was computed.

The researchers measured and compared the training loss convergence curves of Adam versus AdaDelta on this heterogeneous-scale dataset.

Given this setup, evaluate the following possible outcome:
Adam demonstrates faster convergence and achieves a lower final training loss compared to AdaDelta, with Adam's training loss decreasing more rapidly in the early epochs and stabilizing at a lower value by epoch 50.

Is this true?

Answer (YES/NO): NO